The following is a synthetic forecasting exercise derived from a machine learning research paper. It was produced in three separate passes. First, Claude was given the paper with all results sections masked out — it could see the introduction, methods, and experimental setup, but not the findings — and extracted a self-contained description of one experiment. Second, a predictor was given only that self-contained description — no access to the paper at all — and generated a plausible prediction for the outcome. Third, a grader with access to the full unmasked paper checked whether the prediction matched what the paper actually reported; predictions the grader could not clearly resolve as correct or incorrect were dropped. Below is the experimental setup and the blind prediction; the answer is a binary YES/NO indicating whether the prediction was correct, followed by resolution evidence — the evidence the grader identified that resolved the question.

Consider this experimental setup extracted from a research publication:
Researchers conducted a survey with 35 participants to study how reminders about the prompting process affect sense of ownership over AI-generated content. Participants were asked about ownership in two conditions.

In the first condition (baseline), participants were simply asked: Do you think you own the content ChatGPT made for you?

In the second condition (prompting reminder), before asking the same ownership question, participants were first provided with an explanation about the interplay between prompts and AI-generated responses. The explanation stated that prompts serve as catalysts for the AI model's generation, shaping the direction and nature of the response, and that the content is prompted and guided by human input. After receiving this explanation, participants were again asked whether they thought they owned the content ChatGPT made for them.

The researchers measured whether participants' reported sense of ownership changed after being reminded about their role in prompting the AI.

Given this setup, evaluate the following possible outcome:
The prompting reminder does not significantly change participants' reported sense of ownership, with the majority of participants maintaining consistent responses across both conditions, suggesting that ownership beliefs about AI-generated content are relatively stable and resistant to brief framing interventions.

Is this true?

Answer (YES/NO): NO